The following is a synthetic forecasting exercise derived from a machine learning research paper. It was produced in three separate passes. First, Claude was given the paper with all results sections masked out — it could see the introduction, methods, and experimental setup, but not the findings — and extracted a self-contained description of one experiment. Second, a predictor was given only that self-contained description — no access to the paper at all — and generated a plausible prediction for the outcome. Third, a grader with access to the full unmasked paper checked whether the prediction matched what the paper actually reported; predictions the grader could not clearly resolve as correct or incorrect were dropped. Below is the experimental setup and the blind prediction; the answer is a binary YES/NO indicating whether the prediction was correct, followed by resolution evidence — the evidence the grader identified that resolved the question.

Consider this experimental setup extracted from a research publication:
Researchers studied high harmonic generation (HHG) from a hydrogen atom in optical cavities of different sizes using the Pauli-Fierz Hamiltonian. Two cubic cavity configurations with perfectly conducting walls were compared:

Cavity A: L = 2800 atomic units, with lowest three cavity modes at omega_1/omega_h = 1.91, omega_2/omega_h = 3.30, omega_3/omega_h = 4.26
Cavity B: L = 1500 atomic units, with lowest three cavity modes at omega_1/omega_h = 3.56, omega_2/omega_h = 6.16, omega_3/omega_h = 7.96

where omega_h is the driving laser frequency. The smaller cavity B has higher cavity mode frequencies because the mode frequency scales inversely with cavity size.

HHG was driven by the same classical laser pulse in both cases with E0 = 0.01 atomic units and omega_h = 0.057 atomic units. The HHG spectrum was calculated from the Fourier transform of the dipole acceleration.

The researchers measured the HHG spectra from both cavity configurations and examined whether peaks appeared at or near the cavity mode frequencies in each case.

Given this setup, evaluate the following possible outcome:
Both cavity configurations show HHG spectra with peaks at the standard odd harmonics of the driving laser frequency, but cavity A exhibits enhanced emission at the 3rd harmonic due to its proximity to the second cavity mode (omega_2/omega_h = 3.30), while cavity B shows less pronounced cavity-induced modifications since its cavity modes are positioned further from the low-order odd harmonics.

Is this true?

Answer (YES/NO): NO